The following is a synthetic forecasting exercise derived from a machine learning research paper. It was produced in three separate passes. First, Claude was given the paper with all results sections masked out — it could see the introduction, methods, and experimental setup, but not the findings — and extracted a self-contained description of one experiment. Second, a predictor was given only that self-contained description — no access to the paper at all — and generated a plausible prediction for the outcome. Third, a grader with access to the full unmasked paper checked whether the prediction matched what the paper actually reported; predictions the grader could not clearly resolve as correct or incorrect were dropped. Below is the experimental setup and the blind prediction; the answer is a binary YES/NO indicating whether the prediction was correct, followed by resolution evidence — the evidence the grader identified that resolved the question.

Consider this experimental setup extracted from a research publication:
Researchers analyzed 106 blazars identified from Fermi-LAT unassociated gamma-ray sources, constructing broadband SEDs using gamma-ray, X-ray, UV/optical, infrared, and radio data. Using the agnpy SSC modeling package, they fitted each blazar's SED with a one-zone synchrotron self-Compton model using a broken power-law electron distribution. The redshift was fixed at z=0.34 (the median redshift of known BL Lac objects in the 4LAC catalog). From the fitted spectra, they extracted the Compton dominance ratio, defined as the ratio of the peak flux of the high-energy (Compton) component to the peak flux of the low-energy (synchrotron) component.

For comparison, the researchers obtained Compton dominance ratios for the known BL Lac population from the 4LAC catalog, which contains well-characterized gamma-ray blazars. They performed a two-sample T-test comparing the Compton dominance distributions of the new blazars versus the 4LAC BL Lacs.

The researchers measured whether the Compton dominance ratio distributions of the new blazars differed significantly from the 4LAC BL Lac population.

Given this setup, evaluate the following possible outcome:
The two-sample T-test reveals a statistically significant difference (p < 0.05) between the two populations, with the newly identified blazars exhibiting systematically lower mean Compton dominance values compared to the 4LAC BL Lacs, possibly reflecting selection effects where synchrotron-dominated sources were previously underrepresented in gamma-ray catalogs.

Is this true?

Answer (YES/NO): NO